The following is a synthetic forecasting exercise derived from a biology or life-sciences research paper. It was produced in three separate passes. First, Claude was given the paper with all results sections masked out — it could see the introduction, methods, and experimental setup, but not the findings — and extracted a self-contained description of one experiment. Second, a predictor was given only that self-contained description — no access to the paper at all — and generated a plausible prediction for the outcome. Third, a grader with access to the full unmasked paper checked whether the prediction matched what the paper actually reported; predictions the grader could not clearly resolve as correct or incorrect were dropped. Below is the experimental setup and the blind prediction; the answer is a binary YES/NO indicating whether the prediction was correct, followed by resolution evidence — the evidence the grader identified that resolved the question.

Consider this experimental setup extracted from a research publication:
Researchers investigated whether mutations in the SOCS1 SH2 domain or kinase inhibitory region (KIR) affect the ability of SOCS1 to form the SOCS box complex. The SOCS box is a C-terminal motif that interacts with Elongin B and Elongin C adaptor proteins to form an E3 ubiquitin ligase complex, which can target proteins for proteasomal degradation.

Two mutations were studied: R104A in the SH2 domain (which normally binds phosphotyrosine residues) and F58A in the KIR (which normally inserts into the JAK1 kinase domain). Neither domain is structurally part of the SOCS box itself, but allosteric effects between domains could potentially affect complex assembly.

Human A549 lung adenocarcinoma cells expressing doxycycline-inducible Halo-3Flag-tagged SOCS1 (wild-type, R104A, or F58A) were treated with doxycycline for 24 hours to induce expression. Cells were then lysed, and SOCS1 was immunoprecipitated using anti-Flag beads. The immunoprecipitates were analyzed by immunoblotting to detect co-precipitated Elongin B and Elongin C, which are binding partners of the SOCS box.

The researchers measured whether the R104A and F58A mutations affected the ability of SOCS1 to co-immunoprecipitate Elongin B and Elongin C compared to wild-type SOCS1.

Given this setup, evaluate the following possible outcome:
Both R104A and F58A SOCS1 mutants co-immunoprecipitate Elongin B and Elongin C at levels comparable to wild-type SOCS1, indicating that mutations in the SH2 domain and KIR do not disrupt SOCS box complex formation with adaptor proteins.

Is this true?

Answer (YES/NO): YES